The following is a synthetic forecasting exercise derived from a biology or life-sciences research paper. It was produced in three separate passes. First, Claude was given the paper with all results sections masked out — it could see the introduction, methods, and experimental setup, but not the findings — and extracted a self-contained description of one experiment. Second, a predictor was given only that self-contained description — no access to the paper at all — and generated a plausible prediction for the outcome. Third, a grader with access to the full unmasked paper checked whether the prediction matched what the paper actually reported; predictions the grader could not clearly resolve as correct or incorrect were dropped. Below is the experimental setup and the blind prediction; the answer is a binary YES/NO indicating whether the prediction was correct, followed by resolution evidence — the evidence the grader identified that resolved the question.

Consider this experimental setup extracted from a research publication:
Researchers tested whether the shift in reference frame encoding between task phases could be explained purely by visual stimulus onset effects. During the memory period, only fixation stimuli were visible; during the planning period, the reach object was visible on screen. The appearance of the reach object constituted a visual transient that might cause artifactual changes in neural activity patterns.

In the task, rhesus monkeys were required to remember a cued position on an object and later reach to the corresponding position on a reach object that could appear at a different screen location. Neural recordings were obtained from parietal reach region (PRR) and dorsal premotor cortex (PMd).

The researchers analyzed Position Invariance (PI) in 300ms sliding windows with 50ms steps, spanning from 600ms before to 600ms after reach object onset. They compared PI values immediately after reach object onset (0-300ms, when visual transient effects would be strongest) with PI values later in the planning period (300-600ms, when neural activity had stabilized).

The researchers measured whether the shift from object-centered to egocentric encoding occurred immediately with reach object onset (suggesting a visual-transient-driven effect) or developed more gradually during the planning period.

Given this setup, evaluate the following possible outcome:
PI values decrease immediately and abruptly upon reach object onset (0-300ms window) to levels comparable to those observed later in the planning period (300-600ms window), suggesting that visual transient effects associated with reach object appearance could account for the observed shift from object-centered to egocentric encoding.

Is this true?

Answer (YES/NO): NO